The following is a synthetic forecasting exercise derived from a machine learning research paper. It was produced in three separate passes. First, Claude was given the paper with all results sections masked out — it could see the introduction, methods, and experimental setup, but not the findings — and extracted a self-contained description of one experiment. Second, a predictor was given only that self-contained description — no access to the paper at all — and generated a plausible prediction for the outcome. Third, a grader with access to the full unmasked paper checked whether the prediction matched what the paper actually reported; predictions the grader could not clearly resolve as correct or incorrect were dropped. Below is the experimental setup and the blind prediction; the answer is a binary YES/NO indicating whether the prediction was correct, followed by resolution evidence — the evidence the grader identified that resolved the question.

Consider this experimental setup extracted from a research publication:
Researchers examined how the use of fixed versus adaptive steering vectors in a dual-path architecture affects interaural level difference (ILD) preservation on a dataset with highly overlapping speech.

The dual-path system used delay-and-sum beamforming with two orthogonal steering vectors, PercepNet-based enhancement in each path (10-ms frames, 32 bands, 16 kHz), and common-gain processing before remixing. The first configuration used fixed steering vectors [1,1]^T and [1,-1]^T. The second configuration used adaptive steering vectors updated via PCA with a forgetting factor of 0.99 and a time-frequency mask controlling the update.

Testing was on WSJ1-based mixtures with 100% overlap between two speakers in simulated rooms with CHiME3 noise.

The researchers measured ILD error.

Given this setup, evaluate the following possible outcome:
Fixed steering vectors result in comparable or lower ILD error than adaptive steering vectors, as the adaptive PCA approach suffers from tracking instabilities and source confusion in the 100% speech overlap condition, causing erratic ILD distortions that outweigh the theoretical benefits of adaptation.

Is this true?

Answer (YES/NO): YES